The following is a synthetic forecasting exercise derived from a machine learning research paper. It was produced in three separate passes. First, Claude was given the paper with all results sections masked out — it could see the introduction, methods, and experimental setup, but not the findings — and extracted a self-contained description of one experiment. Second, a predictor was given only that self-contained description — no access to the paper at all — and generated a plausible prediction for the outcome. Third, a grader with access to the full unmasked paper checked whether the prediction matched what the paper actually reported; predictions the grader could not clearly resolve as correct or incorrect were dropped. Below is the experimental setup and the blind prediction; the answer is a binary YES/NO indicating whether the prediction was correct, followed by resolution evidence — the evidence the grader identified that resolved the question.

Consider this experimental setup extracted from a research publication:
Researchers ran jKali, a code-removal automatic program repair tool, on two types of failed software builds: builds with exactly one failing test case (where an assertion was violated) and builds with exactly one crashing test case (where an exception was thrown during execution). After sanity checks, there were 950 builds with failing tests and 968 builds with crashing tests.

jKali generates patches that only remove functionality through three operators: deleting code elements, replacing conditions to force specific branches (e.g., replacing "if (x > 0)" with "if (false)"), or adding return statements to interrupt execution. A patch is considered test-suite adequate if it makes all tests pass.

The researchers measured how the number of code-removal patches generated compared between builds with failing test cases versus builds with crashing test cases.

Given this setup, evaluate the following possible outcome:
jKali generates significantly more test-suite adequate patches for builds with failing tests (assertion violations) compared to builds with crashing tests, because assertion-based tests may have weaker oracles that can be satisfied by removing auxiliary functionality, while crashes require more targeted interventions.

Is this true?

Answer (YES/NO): NO